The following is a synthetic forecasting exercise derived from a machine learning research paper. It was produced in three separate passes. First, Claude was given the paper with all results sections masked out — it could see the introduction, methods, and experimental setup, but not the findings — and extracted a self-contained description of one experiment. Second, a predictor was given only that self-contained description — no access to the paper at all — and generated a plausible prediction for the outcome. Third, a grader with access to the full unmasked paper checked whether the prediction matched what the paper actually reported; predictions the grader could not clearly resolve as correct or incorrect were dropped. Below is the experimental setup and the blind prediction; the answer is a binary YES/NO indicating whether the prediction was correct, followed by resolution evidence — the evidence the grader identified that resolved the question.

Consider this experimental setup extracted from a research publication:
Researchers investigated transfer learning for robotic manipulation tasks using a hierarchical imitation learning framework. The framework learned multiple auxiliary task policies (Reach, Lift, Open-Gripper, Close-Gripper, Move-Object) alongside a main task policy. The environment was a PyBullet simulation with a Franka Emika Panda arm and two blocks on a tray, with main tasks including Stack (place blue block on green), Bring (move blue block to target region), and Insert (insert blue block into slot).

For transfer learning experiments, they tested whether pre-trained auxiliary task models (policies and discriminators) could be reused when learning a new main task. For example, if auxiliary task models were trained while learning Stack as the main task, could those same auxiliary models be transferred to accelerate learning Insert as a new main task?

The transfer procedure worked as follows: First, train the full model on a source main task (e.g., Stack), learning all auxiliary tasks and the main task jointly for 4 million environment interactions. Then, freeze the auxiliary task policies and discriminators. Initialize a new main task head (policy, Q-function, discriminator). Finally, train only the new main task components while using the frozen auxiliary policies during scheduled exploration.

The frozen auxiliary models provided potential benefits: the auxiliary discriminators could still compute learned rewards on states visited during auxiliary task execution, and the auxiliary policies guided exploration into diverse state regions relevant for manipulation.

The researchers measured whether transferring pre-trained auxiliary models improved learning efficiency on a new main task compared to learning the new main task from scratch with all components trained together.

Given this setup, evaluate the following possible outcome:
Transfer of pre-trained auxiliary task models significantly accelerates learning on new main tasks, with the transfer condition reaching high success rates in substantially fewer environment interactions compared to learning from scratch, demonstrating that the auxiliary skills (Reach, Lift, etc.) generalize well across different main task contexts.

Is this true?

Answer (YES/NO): NO